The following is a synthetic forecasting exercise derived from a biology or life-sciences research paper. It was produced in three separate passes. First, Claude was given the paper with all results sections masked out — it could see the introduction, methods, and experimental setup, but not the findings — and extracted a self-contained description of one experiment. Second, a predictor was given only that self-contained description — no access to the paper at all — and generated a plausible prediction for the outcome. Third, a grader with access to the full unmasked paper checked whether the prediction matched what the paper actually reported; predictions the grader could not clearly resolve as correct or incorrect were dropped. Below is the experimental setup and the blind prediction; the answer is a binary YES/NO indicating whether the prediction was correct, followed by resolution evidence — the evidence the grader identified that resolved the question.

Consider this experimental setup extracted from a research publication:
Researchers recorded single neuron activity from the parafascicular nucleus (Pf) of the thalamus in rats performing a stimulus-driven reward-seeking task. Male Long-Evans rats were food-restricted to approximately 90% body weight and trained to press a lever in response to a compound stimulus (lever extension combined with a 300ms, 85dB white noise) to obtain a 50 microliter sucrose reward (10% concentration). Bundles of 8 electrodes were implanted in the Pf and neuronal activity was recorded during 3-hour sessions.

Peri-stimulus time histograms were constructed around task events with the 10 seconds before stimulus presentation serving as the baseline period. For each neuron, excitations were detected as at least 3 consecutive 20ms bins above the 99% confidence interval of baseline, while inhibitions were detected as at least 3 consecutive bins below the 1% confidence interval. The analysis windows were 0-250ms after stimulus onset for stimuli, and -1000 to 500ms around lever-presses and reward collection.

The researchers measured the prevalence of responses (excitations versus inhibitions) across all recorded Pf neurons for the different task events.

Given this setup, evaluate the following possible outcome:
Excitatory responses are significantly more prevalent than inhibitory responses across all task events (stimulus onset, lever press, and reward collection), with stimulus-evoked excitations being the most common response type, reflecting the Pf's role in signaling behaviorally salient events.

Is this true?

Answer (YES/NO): NO